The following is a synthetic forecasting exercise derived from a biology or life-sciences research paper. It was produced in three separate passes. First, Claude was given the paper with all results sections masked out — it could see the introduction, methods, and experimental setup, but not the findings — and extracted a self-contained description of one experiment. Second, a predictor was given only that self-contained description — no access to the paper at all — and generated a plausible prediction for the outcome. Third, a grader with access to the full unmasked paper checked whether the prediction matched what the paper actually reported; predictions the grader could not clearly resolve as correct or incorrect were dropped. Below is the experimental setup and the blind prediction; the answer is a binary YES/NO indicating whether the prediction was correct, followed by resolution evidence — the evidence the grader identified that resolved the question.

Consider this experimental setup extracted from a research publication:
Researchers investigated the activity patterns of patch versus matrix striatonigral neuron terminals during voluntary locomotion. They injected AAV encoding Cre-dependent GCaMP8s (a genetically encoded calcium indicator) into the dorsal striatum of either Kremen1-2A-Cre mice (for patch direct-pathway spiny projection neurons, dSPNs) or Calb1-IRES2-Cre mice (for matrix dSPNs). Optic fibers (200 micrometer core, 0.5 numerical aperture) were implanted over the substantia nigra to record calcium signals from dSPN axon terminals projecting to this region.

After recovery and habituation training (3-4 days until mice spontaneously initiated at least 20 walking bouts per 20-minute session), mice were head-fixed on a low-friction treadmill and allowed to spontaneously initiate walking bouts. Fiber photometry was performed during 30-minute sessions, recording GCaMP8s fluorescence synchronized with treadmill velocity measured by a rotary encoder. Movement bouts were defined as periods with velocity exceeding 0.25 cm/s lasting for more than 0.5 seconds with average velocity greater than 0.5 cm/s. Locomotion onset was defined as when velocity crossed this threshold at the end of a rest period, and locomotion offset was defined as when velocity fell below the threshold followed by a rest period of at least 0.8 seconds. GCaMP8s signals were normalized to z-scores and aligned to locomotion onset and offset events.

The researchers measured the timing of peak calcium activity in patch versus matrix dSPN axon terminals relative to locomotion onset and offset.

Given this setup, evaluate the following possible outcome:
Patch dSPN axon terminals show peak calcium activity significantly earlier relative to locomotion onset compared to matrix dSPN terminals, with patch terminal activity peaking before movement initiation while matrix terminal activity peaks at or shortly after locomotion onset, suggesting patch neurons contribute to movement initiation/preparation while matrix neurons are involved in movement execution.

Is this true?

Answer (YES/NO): NO